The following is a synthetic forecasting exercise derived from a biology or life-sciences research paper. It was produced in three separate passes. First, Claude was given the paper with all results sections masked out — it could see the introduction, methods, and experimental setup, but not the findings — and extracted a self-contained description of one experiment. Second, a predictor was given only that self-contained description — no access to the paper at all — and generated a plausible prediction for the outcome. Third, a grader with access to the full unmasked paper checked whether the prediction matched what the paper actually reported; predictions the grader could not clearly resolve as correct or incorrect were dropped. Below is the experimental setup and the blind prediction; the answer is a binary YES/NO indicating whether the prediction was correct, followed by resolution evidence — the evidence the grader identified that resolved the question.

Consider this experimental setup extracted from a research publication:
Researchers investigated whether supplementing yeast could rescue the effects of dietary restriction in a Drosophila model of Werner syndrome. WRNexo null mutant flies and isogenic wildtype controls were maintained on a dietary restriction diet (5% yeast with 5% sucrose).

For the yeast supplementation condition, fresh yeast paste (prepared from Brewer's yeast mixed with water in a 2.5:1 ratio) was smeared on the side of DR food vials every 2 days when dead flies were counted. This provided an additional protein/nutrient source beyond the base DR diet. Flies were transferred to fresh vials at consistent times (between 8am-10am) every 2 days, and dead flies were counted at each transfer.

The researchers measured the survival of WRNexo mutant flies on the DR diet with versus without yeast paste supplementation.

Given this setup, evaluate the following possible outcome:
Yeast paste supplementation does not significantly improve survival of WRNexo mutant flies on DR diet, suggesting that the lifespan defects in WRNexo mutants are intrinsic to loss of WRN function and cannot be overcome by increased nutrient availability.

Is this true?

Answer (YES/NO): NO